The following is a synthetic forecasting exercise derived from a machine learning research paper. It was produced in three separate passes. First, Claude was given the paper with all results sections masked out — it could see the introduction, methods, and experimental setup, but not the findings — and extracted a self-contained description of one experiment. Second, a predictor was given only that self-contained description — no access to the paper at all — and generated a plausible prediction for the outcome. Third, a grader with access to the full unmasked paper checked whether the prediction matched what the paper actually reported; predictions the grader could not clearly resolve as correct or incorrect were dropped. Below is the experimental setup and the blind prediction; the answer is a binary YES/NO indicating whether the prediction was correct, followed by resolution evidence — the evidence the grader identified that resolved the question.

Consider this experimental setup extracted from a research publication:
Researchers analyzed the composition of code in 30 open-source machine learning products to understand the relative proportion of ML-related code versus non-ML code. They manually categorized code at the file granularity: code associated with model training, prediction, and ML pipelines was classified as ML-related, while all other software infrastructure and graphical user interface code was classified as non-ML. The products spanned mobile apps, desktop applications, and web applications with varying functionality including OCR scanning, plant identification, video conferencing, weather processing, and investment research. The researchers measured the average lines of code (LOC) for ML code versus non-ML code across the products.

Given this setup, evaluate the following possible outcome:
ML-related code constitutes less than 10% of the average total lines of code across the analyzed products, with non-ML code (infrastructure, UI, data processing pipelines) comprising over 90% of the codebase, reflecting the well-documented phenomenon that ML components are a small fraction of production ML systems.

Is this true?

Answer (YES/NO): YES